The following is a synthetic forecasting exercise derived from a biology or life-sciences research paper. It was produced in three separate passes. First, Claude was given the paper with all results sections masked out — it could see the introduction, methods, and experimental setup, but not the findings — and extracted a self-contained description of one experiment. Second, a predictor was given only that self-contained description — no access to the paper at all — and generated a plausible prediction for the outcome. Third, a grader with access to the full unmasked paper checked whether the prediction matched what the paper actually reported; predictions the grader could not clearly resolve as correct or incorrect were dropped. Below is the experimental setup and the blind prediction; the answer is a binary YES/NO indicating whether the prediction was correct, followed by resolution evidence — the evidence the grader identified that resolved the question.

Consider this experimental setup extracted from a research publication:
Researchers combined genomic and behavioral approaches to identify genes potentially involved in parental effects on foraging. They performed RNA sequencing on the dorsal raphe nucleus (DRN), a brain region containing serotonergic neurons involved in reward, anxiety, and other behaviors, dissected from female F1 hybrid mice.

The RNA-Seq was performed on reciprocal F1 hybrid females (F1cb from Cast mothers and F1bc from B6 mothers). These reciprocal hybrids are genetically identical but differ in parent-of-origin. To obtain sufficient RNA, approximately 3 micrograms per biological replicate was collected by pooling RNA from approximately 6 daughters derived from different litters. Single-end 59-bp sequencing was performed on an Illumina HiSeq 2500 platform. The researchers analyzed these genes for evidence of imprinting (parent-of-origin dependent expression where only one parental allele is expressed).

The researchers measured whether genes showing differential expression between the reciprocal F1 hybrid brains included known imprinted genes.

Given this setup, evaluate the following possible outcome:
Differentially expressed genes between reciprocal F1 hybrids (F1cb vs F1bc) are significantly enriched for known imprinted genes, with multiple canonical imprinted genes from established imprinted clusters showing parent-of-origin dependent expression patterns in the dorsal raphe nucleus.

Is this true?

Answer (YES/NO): NO